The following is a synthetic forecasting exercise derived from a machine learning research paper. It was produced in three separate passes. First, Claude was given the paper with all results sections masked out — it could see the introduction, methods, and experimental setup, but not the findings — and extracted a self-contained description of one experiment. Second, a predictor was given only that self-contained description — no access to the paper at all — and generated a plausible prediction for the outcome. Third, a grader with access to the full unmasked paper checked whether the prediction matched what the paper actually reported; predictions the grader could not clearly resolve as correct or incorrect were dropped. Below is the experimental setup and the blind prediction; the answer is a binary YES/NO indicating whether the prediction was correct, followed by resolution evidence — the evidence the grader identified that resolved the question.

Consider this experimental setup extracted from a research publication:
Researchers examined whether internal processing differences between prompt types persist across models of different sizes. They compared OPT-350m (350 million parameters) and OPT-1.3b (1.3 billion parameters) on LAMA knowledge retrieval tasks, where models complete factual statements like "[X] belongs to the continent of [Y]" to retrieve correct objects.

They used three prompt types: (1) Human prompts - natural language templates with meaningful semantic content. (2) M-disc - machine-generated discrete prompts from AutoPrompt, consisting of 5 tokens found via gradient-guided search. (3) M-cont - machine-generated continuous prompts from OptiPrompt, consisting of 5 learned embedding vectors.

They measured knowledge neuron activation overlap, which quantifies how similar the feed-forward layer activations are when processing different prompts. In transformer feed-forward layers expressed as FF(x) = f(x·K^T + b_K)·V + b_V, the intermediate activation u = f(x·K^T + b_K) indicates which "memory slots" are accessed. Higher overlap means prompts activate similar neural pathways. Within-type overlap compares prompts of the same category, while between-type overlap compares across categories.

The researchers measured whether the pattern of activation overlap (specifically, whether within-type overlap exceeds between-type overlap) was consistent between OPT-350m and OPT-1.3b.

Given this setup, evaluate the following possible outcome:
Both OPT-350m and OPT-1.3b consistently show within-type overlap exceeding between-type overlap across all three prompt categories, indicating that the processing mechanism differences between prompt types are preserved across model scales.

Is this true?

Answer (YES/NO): YES